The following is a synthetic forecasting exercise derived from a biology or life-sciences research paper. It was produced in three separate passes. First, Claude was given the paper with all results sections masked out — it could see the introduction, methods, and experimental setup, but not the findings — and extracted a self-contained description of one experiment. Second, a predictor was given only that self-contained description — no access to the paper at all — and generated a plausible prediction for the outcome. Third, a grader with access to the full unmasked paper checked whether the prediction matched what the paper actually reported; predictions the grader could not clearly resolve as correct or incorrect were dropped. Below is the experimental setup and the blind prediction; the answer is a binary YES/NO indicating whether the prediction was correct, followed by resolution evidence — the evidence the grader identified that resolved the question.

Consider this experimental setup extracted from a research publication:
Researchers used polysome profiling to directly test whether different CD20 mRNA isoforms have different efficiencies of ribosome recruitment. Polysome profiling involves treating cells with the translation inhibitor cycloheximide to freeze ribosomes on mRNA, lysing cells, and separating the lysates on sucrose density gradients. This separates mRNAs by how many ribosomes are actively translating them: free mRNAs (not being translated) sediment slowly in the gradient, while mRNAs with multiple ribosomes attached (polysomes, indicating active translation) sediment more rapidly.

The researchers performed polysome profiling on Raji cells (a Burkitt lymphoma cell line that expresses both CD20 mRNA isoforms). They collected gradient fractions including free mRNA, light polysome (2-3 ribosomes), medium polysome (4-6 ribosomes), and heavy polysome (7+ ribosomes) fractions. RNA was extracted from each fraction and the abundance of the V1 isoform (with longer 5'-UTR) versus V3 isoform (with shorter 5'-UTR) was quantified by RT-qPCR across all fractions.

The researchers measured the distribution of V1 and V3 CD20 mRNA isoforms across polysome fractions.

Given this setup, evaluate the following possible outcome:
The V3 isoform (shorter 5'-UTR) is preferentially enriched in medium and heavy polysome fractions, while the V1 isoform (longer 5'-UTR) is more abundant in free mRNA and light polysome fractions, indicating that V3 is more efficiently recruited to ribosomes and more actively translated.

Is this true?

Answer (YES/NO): YES